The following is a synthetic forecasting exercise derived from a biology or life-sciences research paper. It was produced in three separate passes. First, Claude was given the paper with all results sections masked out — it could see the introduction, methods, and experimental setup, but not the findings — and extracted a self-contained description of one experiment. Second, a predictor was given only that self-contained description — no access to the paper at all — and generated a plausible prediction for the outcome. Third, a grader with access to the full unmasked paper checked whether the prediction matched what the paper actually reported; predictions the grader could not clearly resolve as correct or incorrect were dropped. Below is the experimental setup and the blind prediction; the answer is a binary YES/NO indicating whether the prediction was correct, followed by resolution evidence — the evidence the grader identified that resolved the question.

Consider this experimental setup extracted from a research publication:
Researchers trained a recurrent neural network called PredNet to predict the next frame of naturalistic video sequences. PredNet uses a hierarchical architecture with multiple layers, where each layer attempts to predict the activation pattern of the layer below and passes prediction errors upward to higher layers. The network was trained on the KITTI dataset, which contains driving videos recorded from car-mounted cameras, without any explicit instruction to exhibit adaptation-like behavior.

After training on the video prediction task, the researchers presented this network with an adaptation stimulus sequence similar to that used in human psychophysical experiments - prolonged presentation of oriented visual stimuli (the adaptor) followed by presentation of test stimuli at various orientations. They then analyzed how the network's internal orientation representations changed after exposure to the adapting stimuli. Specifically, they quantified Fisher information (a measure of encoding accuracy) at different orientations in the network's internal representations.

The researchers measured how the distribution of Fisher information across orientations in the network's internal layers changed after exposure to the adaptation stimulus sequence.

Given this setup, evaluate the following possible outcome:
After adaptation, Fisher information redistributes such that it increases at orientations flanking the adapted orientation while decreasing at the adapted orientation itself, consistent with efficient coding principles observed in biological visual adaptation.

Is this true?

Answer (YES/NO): NO